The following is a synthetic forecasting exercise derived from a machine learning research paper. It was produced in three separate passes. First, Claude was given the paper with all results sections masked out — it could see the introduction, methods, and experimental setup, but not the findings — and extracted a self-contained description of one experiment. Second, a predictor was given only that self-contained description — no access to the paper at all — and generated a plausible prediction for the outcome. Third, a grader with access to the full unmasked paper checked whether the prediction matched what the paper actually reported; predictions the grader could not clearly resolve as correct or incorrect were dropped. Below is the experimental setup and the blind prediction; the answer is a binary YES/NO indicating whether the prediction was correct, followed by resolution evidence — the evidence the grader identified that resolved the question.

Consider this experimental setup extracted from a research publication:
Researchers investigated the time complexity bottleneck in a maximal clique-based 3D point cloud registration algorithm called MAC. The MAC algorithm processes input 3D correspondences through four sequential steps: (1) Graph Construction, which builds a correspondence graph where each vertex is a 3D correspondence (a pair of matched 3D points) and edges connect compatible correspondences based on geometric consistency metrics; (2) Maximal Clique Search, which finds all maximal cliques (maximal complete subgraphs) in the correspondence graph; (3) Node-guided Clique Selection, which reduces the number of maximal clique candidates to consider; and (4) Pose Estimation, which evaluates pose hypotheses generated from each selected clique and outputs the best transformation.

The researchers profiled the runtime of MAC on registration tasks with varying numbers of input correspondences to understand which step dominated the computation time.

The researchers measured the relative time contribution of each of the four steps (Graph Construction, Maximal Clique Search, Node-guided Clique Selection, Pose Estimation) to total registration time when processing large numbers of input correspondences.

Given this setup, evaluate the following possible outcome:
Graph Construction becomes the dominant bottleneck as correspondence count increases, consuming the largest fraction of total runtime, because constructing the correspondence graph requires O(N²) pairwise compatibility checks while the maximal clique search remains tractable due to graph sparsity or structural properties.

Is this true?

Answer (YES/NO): NO